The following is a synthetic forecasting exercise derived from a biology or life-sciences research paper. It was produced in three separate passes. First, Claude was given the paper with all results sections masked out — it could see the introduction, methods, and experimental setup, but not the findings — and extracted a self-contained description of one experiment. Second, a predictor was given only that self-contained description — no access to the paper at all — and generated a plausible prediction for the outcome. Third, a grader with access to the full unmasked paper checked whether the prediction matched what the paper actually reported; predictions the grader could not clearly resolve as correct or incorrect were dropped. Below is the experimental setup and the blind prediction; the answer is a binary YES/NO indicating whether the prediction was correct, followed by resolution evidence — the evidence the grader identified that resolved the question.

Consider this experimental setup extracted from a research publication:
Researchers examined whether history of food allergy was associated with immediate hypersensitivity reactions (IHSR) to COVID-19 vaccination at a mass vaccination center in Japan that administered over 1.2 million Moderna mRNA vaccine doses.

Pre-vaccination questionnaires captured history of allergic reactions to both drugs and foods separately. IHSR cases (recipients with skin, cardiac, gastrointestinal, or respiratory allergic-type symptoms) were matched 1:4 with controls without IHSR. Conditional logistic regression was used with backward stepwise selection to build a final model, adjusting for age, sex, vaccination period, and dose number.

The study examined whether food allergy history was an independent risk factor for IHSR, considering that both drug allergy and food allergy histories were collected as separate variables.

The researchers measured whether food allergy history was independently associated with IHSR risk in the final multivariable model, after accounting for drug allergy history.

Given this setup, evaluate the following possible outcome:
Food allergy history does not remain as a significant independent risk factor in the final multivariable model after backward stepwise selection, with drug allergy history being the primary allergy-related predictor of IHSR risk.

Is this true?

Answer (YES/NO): NO